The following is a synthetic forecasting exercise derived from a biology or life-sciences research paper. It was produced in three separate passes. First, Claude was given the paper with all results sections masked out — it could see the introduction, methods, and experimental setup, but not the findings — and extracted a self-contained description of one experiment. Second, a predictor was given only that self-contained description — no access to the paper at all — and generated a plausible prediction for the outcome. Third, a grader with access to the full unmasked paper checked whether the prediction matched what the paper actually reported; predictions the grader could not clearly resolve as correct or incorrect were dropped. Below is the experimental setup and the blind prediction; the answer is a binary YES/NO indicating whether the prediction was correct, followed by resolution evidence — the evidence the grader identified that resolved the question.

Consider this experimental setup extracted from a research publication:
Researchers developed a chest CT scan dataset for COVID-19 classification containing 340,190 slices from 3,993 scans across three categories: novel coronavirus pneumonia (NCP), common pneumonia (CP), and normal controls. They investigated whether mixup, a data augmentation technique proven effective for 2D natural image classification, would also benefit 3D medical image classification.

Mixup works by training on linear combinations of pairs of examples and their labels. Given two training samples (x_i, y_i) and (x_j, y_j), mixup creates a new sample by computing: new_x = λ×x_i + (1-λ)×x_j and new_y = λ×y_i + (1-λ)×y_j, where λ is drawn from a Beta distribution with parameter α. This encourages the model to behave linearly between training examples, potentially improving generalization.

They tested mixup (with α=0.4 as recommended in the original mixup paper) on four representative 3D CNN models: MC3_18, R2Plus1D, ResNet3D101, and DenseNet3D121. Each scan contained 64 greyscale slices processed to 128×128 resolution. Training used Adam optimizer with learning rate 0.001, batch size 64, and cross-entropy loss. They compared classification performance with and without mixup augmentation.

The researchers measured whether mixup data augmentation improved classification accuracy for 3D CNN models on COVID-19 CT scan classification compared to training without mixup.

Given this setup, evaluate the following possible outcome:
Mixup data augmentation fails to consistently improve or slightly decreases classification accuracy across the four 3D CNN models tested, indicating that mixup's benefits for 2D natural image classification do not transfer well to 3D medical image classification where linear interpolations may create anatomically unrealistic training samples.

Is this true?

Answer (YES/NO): NO